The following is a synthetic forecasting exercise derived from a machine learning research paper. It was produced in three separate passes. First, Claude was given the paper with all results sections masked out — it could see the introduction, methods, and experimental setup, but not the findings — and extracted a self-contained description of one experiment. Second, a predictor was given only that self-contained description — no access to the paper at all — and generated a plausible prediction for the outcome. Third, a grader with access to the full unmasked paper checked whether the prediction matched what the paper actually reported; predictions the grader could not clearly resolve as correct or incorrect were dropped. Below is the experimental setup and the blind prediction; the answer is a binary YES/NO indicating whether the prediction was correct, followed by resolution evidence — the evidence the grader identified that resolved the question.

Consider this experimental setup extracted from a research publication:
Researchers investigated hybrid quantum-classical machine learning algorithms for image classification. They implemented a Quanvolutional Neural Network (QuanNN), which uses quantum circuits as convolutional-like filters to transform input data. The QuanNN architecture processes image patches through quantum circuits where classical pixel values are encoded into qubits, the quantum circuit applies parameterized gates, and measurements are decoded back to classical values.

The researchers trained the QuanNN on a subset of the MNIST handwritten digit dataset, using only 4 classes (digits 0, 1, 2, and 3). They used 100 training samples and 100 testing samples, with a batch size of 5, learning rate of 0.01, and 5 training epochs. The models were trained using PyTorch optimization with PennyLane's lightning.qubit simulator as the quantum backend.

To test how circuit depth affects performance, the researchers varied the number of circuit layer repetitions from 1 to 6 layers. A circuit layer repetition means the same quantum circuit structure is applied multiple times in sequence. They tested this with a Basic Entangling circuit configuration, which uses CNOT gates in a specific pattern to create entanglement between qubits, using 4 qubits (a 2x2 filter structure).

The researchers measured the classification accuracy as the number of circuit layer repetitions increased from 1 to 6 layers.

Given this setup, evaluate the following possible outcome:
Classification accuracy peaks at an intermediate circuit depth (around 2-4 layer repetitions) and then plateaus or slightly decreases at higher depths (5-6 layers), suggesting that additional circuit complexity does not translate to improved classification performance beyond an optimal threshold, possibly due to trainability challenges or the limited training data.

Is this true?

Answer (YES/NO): YES